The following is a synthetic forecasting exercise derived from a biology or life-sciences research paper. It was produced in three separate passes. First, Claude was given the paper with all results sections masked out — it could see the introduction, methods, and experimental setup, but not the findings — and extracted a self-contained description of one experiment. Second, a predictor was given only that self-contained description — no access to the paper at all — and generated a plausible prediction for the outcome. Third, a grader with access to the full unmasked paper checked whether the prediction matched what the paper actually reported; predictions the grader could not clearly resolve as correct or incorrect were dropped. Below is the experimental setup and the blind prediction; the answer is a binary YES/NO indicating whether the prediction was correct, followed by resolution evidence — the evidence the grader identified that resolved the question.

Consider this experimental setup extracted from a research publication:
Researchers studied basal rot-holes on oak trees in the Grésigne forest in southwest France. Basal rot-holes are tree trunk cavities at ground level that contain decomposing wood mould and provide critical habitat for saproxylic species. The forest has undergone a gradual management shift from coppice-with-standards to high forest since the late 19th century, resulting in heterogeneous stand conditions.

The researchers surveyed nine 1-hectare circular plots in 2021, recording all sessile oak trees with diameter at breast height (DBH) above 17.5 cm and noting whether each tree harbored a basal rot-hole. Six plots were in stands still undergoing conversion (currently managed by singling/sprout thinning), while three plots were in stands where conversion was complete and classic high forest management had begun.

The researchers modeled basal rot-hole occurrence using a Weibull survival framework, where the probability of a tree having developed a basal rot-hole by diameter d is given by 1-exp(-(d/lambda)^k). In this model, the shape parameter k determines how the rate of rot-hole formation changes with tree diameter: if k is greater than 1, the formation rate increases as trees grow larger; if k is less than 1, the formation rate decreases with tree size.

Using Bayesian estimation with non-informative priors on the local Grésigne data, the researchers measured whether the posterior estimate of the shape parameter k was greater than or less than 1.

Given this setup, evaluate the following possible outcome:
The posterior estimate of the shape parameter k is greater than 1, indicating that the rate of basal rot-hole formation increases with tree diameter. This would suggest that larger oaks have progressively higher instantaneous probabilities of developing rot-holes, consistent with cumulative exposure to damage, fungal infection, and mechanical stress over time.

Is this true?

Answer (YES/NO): NO